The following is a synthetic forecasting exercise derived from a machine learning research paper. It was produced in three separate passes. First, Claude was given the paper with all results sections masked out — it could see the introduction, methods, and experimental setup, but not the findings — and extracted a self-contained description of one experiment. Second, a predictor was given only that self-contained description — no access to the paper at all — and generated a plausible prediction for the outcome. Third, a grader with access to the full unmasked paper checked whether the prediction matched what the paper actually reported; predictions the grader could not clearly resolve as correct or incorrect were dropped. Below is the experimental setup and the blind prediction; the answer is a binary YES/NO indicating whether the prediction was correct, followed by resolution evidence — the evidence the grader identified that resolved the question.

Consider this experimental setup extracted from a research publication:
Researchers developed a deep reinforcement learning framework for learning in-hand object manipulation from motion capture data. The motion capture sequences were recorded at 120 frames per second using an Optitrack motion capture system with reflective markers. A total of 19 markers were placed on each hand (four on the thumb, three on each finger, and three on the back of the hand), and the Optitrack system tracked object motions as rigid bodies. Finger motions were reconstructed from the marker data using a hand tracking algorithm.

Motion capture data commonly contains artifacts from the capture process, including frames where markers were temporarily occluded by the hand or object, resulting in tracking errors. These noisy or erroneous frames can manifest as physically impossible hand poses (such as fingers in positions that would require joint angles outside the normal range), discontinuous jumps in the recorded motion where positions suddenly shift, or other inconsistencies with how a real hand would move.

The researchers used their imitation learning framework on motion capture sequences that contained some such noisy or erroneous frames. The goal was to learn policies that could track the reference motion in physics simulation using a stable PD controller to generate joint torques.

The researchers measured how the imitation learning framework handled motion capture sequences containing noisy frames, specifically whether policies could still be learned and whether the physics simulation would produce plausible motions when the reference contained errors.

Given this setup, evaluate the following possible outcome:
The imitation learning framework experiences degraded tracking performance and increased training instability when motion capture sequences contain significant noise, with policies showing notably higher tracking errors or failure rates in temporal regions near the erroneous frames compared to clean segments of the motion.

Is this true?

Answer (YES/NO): NO